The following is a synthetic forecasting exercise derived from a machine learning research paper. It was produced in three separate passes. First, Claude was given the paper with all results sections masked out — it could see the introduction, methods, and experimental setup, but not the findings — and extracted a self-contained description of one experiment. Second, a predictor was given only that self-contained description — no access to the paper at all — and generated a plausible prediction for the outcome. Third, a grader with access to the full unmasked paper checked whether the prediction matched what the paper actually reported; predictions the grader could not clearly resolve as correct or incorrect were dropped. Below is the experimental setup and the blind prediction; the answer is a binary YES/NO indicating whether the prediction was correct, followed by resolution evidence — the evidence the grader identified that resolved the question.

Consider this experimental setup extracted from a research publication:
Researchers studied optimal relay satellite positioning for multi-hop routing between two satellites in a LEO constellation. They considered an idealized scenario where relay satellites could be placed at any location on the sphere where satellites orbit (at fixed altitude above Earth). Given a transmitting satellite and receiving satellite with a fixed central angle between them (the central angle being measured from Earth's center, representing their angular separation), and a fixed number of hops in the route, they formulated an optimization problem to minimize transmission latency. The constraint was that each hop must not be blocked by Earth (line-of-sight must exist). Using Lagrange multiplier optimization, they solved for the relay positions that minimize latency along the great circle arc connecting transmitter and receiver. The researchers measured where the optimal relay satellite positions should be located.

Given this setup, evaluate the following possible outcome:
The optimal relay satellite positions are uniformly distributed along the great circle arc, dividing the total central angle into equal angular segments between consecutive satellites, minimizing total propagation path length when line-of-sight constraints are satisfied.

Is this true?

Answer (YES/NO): NO